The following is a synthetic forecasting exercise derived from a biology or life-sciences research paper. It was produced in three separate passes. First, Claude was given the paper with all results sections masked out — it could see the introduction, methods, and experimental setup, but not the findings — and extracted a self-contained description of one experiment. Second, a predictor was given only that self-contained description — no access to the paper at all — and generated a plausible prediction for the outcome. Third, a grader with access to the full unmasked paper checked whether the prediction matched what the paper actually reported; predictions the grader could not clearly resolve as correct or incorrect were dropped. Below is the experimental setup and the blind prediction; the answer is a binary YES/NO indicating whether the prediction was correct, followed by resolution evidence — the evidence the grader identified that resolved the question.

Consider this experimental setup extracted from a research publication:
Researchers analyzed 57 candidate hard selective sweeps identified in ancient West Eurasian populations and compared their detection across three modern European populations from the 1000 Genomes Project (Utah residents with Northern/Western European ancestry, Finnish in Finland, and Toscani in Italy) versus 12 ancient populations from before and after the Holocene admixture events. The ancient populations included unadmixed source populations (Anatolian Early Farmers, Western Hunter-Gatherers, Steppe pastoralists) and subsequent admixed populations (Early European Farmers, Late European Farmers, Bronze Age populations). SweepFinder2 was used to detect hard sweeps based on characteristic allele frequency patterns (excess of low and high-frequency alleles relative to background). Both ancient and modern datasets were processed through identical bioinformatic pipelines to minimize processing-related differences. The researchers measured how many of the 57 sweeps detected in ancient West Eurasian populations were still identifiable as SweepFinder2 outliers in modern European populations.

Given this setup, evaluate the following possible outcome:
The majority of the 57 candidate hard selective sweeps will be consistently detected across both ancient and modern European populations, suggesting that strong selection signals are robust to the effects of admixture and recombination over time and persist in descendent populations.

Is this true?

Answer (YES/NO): NO